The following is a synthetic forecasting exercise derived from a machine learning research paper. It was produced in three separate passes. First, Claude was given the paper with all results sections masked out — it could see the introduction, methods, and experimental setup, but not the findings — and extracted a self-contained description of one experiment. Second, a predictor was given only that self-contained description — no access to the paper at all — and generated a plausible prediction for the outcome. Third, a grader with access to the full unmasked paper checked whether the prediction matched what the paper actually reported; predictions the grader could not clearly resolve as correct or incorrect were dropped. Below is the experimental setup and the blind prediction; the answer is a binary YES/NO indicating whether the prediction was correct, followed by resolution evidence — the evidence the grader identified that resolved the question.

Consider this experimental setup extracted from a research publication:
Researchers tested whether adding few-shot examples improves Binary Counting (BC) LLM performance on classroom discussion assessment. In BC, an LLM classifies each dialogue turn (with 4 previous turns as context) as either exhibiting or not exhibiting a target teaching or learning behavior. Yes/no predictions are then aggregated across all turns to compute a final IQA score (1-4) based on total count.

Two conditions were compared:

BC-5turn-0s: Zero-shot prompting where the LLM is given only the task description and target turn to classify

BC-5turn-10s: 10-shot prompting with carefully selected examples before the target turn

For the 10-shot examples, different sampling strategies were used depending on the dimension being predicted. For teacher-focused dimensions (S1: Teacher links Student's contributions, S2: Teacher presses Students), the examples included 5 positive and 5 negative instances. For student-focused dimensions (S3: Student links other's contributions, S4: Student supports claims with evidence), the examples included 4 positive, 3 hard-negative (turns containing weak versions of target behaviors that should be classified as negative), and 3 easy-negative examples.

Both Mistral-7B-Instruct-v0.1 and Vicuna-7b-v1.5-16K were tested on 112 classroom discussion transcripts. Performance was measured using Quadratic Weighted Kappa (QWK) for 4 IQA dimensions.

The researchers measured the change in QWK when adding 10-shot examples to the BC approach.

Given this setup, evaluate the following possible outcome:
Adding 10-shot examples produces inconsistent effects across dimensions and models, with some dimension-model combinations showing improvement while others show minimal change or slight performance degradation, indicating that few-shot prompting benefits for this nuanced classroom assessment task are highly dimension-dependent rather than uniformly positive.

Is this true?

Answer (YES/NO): NO